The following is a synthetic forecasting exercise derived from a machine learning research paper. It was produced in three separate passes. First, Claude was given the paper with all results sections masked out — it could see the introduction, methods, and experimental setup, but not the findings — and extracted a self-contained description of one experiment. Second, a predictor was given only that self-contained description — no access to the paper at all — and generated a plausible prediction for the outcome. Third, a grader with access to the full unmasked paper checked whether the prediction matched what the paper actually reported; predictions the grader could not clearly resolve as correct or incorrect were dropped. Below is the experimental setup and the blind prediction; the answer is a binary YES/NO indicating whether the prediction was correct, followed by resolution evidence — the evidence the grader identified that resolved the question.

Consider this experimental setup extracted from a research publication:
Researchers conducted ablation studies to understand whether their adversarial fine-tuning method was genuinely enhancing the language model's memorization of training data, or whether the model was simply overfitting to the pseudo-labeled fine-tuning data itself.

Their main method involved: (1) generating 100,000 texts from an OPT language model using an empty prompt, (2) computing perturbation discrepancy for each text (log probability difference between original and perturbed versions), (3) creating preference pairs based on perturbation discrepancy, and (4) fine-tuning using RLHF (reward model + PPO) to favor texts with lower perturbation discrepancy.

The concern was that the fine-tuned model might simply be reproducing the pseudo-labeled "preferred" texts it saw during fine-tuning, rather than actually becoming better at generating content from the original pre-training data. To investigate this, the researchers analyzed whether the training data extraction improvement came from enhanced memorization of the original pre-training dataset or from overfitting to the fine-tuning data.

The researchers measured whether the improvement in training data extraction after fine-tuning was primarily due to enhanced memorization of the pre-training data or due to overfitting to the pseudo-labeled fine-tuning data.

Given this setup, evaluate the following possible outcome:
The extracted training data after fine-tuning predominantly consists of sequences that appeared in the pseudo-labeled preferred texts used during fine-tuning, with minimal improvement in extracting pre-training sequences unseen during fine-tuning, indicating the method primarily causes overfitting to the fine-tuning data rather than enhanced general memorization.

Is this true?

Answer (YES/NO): NO